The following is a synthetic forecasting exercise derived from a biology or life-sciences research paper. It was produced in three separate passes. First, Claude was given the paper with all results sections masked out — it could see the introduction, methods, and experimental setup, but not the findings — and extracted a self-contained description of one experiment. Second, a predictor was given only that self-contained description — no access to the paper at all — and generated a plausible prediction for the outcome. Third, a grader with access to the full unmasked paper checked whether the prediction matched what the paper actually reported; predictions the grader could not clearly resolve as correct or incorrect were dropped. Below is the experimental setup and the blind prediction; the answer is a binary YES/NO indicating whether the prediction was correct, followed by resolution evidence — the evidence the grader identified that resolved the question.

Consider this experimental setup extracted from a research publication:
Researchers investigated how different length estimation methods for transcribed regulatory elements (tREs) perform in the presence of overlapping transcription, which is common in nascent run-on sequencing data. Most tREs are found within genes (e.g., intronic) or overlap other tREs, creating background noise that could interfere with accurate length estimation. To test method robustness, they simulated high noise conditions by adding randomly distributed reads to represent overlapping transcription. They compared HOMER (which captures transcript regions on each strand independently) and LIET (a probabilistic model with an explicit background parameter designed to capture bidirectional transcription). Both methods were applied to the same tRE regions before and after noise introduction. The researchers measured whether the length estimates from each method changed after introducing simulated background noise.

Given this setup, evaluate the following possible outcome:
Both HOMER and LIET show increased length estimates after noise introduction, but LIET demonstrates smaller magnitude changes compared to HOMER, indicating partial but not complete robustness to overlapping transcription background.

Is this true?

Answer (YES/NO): NO